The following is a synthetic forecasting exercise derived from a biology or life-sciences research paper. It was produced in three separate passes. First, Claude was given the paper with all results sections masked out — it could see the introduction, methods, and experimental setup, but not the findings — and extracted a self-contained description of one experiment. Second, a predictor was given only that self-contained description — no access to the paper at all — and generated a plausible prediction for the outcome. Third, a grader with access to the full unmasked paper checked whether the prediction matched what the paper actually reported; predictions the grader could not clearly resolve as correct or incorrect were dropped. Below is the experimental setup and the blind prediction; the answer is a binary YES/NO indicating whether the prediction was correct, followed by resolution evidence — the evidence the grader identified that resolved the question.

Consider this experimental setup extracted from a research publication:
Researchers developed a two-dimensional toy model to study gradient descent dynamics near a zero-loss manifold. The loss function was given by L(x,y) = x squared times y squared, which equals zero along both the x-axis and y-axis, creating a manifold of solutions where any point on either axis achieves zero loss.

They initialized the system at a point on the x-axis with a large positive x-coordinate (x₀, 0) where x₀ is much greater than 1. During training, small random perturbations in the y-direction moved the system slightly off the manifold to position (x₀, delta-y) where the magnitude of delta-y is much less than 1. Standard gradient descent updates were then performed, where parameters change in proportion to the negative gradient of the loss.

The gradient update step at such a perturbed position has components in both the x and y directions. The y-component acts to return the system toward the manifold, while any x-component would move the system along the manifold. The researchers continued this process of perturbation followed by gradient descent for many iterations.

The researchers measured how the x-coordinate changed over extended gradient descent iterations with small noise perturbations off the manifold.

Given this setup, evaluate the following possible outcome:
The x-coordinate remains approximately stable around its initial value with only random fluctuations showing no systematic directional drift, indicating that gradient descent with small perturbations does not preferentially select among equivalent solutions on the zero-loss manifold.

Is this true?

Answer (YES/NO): NO